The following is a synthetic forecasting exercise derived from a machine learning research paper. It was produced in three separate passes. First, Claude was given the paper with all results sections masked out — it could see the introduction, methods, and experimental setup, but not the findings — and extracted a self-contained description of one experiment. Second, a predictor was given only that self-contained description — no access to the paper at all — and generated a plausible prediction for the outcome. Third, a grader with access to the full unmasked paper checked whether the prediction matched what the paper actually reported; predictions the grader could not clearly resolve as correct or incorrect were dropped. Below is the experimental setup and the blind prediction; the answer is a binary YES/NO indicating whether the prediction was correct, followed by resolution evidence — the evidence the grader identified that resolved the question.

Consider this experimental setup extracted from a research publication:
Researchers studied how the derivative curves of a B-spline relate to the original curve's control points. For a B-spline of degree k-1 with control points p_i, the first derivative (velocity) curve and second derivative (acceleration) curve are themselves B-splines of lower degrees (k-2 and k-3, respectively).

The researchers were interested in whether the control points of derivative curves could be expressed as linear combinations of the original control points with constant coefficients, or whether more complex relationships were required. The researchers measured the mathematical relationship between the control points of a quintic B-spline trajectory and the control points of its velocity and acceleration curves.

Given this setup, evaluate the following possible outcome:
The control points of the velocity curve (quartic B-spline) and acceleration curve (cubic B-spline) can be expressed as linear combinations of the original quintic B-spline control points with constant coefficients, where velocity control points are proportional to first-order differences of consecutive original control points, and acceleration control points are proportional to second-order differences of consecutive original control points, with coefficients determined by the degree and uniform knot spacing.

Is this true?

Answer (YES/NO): NO